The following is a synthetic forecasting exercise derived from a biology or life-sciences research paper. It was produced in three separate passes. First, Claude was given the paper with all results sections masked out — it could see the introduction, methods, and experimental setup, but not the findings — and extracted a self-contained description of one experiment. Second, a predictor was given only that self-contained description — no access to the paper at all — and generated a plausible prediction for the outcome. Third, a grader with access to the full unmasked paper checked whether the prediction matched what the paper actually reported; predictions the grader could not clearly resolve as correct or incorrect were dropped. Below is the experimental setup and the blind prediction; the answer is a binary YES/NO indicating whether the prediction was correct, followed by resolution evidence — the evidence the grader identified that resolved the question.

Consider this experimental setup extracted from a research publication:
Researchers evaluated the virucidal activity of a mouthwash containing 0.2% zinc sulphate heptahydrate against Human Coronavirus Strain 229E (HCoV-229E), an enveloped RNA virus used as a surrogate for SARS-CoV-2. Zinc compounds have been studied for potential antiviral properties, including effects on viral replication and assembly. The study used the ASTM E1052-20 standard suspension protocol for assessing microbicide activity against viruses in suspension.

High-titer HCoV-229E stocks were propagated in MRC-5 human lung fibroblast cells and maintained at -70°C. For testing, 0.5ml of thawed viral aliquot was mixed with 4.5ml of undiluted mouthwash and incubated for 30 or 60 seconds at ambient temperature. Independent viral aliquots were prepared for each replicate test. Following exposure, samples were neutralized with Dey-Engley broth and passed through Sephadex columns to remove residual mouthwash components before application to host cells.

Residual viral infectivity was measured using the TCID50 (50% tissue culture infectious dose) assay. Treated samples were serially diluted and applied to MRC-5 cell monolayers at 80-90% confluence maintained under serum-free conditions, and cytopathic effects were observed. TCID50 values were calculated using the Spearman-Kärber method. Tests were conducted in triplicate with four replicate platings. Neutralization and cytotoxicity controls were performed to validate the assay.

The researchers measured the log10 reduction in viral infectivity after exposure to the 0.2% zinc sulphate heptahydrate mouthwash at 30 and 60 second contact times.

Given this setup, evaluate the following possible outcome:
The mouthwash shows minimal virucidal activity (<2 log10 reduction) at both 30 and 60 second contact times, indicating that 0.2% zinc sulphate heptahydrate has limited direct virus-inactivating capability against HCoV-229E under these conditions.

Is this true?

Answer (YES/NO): YES